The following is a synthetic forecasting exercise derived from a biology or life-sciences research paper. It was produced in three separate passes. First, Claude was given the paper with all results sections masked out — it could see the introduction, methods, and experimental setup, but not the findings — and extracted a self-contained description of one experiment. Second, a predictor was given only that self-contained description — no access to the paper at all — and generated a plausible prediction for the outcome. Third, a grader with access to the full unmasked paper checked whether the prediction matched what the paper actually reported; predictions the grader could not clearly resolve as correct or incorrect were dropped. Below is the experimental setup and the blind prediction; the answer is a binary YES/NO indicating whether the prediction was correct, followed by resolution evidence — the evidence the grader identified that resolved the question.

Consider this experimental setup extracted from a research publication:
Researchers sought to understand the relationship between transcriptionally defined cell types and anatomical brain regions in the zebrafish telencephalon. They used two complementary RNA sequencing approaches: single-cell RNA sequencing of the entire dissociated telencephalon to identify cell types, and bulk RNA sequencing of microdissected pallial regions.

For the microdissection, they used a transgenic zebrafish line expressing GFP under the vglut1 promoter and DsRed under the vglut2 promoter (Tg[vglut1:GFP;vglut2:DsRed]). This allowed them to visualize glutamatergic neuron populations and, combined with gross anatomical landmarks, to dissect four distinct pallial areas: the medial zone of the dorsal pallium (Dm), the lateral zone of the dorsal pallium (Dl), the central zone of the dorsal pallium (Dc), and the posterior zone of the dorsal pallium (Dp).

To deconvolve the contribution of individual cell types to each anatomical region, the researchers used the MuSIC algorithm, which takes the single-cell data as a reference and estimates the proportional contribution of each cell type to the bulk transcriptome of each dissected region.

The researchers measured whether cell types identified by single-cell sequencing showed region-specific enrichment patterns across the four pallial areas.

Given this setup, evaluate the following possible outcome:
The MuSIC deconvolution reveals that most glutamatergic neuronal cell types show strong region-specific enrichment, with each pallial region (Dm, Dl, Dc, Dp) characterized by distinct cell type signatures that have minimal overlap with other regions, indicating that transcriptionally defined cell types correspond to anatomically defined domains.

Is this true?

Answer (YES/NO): NO